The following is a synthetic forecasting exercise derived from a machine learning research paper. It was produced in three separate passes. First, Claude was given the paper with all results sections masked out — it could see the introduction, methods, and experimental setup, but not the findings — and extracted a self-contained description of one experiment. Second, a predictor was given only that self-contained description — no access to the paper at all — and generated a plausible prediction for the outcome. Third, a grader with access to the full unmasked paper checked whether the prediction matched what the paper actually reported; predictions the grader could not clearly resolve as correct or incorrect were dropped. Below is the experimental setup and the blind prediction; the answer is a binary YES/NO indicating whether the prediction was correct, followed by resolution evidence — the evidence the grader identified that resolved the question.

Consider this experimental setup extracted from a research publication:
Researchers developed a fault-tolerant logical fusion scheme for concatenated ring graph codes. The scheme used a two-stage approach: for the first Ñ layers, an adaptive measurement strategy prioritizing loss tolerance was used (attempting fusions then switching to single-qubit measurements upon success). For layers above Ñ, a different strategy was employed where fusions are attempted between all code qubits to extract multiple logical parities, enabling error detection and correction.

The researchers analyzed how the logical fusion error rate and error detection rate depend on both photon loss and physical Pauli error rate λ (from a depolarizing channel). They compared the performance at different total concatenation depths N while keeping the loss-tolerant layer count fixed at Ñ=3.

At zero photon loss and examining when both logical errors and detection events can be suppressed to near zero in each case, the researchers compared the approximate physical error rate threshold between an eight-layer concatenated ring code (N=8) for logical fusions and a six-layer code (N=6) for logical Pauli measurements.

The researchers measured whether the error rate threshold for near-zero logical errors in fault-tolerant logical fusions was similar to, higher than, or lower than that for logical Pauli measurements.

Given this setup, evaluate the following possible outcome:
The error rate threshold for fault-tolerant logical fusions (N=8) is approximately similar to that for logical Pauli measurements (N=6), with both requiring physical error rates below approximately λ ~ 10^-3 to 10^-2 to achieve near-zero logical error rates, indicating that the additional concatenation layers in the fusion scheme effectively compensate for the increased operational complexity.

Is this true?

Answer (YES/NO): NO